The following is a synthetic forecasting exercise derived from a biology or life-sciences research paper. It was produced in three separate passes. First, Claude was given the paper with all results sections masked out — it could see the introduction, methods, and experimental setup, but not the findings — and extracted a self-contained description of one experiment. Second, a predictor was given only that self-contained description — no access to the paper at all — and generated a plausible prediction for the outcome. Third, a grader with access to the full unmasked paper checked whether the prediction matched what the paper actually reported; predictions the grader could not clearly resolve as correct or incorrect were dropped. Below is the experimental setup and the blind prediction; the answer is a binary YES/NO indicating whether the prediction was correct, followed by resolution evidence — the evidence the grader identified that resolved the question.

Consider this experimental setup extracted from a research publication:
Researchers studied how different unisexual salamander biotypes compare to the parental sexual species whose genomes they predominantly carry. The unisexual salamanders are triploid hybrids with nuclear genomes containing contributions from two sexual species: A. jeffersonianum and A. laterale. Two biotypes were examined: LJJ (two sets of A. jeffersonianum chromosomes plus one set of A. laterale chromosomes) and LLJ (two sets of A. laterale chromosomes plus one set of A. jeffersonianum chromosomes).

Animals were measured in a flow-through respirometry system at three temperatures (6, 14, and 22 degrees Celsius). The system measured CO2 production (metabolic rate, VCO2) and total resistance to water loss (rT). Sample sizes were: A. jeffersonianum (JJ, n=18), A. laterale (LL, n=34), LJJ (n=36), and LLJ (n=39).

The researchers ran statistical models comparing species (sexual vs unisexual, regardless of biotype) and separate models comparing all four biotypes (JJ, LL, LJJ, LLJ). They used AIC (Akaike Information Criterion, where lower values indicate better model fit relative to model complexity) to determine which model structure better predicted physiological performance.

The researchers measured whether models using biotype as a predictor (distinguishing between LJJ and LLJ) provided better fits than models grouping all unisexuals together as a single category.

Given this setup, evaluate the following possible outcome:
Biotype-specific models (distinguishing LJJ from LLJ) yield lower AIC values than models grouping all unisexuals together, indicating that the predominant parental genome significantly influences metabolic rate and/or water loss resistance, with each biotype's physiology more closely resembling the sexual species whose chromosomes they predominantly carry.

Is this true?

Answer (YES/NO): YES